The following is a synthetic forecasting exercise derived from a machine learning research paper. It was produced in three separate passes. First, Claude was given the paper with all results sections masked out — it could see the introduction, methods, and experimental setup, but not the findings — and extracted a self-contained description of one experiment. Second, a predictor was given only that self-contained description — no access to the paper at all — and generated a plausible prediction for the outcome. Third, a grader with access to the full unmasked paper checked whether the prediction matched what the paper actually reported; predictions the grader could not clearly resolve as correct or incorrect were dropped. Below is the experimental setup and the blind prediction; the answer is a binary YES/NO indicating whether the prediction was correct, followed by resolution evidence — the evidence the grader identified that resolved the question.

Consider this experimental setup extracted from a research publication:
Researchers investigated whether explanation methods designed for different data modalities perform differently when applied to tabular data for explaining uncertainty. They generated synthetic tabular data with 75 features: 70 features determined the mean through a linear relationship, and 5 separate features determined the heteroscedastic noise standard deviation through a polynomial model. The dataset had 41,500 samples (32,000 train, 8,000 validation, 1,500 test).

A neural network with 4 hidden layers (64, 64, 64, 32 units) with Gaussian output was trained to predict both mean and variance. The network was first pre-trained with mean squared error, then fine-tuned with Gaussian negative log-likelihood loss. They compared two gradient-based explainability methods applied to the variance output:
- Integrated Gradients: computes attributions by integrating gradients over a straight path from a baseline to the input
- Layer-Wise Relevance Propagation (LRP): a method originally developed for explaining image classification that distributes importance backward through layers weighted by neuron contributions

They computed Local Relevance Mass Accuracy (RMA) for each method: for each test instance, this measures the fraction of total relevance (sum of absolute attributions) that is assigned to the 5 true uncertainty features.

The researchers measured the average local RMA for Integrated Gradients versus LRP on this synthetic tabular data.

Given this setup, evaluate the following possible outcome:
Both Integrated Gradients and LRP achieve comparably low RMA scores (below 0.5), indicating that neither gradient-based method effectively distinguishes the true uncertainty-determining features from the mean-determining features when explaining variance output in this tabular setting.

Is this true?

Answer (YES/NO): NO